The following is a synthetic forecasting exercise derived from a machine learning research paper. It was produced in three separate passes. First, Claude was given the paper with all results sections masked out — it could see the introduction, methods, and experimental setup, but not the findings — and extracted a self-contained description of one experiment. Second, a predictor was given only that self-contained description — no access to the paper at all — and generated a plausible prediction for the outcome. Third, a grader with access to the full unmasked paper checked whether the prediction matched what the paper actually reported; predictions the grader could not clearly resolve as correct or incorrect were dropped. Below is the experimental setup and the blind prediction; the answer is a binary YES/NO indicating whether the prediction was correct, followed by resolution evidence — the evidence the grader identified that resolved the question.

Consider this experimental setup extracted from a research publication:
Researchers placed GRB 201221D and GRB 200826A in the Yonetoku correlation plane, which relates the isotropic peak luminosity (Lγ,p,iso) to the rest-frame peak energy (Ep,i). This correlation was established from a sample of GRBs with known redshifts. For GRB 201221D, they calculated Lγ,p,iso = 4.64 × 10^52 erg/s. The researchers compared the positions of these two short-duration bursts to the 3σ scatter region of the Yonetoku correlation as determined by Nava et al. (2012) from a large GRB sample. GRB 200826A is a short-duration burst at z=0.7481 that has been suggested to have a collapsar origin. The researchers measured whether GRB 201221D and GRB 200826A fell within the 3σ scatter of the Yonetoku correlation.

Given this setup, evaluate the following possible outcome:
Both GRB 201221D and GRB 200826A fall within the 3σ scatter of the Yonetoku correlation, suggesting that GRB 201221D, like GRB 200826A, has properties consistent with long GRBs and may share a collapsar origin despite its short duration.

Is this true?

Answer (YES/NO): NO